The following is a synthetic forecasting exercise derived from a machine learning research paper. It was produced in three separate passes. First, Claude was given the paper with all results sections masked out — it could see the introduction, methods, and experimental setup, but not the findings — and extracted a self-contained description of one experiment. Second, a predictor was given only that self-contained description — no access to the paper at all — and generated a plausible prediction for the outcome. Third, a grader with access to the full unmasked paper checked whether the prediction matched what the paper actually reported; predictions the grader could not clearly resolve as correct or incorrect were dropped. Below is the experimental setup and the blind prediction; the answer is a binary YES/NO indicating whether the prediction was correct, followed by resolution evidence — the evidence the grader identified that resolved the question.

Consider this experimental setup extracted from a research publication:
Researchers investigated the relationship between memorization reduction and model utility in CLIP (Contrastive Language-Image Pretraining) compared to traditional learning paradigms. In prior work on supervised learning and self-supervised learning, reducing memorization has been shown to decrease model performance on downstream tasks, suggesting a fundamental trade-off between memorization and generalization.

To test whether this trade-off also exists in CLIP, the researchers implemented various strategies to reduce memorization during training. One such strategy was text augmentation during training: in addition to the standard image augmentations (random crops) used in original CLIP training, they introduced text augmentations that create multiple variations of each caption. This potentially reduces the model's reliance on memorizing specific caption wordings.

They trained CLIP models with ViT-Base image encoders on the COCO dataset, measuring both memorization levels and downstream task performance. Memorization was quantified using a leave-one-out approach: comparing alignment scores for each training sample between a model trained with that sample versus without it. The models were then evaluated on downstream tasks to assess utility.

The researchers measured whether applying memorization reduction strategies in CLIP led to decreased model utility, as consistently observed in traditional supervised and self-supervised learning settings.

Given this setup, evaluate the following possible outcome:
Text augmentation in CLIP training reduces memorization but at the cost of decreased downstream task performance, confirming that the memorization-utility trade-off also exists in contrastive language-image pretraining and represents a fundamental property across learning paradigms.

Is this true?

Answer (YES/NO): NO